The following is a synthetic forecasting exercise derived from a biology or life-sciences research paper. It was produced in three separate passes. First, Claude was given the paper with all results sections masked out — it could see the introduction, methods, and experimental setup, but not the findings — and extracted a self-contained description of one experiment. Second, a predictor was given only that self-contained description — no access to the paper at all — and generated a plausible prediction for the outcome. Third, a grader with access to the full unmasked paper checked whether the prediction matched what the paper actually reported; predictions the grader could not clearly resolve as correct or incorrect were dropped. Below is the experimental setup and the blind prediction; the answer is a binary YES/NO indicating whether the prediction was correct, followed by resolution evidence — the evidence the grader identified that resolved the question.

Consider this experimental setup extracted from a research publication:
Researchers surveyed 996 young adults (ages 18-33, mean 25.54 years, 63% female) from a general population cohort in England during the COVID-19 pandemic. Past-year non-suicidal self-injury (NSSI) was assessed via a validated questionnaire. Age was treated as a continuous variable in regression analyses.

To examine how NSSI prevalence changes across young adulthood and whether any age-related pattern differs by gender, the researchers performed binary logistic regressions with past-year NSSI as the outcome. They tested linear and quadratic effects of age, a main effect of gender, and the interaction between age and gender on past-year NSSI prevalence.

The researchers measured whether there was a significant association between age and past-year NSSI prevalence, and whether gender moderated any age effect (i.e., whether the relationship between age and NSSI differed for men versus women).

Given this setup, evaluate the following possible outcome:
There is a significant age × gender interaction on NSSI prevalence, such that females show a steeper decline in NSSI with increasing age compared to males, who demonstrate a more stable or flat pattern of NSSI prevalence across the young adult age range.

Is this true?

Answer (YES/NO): NO